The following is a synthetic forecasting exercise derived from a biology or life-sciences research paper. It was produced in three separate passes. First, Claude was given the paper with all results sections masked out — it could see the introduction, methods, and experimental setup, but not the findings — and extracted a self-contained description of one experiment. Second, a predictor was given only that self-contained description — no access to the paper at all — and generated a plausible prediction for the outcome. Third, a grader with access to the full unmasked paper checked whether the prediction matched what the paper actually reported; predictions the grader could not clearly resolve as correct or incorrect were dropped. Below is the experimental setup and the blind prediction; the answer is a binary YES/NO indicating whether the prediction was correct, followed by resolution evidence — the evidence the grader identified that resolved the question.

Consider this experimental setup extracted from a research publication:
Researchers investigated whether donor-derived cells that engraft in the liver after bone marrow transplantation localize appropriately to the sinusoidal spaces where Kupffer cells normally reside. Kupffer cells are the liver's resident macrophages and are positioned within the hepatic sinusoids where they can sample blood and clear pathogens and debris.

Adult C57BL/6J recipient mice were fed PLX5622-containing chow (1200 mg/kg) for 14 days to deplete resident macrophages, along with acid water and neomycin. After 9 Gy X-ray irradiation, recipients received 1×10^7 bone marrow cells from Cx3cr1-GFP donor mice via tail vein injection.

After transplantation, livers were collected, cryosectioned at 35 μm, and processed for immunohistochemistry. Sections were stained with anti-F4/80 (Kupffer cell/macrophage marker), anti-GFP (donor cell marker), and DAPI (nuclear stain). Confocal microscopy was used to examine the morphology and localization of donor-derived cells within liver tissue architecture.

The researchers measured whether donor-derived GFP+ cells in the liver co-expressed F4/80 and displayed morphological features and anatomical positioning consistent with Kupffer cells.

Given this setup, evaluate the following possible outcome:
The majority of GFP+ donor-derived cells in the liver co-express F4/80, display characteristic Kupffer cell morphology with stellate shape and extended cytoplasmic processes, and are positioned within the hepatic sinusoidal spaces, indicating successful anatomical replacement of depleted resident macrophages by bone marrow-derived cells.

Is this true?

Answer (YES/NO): NO